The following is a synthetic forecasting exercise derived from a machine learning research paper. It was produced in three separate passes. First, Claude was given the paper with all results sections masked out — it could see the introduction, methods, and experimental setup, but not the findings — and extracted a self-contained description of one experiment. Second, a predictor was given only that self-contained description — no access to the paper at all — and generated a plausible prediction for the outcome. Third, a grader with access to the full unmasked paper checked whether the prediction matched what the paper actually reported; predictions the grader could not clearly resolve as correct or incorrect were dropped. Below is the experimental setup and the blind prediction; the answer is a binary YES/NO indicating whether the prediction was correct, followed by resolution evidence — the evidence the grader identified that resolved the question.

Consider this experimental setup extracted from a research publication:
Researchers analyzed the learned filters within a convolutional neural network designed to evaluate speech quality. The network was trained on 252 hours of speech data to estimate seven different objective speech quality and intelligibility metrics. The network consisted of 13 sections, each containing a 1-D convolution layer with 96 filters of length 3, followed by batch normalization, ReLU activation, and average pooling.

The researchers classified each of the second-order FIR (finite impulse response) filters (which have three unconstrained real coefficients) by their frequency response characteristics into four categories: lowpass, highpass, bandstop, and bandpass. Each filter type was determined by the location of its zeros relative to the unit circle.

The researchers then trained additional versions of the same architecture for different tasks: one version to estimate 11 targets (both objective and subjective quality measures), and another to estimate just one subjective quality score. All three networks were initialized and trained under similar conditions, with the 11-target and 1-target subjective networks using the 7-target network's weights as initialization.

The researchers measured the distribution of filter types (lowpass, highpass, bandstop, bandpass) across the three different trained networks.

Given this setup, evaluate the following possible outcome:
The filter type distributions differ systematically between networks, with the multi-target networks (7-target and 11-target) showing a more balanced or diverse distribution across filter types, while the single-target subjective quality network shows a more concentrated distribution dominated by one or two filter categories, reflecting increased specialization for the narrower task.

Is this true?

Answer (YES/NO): NO